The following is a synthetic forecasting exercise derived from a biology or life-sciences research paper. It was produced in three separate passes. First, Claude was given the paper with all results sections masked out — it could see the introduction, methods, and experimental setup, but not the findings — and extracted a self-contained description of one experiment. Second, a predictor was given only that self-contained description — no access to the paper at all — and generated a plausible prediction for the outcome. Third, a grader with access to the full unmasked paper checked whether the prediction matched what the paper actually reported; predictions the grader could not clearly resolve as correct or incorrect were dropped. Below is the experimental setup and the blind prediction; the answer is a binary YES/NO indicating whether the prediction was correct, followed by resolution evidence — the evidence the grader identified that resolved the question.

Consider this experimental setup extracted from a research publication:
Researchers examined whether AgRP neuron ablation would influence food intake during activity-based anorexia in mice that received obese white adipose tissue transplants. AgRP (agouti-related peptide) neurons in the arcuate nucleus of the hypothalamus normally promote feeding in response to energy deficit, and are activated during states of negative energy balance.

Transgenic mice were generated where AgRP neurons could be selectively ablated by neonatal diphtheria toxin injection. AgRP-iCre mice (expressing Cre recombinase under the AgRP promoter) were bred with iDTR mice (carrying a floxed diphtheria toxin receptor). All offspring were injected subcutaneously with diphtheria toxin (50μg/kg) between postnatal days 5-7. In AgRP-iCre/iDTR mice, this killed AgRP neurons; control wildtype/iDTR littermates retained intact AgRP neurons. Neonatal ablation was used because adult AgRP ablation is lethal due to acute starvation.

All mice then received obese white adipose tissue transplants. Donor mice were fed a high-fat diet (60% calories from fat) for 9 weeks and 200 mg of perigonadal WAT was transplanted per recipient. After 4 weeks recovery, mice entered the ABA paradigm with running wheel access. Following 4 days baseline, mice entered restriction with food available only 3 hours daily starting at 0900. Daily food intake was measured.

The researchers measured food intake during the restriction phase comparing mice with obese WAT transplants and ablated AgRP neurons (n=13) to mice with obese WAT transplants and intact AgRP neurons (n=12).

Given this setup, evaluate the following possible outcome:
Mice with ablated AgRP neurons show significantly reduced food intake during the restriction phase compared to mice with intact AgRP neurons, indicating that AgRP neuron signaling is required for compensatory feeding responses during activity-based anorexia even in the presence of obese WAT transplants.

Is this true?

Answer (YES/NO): NO